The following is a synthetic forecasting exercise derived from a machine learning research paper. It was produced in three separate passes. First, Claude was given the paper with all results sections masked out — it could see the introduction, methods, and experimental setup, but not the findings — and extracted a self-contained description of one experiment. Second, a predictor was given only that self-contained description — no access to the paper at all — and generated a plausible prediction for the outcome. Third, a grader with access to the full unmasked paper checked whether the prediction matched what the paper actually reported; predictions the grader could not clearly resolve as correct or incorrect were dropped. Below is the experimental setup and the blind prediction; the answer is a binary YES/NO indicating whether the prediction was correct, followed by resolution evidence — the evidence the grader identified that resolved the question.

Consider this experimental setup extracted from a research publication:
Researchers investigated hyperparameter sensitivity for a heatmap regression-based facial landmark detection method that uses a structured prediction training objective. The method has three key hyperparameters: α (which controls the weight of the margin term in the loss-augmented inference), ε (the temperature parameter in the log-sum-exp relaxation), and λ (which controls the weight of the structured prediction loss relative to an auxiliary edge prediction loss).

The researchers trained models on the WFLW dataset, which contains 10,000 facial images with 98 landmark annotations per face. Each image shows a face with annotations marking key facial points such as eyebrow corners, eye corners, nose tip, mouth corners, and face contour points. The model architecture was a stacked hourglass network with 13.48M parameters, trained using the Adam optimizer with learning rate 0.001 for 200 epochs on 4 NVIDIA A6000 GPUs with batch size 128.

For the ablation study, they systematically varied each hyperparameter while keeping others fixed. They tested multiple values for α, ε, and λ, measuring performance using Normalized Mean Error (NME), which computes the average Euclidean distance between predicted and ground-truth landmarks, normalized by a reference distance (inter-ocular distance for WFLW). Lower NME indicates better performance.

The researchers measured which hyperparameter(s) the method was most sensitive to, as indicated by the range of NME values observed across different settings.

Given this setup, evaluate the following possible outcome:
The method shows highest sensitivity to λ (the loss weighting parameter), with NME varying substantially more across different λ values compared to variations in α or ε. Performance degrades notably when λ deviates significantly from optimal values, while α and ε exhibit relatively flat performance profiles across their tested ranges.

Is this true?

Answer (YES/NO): NO